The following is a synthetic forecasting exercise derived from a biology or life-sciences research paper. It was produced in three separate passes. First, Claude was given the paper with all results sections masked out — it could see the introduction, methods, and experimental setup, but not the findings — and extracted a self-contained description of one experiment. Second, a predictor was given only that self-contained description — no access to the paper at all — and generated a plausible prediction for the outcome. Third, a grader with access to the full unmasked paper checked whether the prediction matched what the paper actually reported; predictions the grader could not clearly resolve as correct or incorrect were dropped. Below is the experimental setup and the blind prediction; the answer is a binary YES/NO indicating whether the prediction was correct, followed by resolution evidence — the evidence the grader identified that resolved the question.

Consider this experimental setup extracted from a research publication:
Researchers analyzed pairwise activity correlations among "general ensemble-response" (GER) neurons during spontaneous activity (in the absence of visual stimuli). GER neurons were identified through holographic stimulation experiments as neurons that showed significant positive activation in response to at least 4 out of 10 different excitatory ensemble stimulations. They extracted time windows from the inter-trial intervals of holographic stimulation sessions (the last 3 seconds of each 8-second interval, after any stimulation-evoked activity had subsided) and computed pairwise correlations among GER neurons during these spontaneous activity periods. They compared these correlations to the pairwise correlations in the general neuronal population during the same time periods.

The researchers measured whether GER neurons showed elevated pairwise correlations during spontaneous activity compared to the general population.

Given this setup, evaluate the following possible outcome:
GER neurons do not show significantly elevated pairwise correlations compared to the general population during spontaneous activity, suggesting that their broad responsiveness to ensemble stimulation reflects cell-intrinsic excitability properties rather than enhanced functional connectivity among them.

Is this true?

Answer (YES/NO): NO